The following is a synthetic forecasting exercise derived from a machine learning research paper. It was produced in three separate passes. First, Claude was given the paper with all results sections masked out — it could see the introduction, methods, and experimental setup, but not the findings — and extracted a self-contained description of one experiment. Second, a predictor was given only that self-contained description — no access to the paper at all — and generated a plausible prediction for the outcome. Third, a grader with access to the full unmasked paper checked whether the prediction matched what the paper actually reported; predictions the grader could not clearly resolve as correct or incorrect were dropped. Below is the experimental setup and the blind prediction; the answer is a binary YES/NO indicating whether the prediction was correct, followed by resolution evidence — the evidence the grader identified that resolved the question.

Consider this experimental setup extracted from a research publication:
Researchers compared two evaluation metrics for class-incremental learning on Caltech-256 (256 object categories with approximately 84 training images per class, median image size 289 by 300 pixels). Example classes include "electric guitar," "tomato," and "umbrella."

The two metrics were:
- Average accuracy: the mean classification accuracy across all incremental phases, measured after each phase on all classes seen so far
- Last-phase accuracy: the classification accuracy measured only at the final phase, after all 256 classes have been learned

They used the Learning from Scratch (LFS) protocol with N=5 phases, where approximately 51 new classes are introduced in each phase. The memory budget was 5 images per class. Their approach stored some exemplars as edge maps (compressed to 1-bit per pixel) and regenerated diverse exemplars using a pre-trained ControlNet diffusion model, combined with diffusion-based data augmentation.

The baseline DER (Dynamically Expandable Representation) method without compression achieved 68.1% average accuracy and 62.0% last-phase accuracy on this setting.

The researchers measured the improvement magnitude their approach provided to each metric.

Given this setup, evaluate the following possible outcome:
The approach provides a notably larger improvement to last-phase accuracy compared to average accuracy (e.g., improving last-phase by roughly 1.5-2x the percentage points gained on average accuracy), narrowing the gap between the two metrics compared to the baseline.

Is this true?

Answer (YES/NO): YES